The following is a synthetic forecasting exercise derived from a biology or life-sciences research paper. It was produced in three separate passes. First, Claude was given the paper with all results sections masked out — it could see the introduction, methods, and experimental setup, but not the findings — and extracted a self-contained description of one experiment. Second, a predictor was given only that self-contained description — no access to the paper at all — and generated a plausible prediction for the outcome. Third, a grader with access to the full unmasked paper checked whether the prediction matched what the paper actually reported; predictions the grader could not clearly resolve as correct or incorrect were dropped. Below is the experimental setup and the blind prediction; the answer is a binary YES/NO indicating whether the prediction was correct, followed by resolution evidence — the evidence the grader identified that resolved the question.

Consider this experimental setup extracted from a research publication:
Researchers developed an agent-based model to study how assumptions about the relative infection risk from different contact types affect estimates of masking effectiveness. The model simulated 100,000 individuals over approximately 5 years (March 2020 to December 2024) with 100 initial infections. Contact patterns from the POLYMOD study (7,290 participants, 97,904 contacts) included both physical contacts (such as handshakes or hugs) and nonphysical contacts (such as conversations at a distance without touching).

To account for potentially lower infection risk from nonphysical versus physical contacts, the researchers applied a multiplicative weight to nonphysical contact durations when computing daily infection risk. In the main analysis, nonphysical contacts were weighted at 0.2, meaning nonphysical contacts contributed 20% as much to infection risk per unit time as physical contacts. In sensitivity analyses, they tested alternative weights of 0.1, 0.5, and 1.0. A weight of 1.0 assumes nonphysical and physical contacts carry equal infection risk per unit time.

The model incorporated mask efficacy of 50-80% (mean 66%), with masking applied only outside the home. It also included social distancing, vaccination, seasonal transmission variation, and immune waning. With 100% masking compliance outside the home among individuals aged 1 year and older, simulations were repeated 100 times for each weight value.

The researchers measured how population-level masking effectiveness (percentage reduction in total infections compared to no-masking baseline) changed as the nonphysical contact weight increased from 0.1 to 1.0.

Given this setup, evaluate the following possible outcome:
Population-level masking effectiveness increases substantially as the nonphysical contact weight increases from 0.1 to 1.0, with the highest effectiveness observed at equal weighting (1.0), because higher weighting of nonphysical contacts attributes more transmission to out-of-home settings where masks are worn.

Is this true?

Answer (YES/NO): NO